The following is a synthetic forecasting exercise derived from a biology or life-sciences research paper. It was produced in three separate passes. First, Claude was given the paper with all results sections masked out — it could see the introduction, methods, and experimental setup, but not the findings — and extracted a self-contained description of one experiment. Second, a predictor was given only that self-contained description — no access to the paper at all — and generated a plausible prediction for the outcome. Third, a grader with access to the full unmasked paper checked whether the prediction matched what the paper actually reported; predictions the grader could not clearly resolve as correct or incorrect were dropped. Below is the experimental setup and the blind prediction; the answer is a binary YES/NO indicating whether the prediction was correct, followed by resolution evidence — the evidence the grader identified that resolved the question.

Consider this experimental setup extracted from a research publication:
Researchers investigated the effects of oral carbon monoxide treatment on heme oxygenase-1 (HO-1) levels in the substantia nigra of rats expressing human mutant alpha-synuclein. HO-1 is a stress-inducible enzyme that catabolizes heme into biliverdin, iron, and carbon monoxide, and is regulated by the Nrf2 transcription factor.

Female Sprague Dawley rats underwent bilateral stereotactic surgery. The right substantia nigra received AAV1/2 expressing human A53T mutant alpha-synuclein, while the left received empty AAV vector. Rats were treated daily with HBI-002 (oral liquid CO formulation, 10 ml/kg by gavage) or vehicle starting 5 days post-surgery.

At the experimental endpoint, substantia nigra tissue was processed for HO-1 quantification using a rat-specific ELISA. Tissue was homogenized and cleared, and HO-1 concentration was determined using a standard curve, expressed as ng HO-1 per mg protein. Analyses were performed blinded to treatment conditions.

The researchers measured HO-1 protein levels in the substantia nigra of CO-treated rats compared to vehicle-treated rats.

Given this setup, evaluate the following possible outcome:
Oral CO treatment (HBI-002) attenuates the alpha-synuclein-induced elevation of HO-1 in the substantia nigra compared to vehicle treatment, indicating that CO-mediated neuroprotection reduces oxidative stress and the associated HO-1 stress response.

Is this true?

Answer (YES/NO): NO